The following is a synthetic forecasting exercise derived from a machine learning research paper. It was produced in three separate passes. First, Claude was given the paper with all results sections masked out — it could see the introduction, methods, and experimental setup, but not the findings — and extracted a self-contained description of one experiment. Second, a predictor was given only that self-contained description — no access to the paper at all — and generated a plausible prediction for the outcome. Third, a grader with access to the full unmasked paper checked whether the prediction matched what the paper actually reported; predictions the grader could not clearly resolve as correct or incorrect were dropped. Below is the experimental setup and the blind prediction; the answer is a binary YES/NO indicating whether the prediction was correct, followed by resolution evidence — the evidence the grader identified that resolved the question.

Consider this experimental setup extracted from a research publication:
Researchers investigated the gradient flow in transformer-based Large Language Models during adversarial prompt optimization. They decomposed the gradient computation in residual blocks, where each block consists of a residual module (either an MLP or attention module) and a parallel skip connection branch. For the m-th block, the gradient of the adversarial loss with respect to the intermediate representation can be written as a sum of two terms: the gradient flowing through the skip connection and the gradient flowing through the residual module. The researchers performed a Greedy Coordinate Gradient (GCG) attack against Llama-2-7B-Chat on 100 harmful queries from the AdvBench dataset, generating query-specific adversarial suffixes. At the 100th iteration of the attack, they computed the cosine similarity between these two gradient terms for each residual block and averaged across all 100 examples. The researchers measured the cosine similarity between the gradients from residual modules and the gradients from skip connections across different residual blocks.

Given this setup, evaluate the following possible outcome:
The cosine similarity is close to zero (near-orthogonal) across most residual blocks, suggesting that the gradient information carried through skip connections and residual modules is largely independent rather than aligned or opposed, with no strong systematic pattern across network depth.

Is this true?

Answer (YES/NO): NO